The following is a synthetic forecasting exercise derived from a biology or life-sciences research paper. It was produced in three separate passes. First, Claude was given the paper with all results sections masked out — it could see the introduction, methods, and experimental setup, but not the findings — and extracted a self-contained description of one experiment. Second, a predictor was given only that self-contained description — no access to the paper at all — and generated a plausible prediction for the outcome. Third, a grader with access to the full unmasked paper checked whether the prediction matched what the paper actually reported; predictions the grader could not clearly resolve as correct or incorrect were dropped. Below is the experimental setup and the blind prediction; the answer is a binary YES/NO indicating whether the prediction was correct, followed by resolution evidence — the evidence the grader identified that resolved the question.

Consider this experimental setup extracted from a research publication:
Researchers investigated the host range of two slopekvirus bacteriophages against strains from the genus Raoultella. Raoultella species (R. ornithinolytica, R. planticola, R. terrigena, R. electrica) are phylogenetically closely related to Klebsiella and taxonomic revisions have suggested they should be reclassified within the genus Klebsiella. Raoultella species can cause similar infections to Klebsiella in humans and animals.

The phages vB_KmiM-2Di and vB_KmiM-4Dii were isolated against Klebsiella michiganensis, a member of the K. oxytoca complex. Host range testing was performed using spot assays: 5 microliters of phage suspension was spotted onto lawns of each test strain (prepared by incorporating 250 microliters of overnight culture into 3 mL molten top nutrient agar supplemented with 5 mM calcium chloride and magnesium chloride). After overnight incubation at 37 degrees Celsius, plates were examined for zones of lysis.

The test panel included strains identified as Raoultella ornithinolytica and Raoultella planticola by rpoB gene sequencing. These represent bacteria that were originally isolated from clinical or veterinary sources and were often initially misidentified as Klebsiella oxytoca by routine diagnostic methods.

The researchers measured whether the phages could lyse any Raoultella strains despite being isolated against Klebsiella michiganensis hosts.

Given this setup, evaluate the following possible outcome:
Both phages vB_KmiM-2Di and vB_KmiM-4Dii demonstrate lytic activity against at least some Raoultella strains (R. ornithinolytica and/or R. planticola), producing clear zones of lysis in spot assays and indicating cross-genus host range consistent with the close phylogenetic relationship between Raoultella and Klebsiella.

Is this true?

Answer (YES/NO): YES